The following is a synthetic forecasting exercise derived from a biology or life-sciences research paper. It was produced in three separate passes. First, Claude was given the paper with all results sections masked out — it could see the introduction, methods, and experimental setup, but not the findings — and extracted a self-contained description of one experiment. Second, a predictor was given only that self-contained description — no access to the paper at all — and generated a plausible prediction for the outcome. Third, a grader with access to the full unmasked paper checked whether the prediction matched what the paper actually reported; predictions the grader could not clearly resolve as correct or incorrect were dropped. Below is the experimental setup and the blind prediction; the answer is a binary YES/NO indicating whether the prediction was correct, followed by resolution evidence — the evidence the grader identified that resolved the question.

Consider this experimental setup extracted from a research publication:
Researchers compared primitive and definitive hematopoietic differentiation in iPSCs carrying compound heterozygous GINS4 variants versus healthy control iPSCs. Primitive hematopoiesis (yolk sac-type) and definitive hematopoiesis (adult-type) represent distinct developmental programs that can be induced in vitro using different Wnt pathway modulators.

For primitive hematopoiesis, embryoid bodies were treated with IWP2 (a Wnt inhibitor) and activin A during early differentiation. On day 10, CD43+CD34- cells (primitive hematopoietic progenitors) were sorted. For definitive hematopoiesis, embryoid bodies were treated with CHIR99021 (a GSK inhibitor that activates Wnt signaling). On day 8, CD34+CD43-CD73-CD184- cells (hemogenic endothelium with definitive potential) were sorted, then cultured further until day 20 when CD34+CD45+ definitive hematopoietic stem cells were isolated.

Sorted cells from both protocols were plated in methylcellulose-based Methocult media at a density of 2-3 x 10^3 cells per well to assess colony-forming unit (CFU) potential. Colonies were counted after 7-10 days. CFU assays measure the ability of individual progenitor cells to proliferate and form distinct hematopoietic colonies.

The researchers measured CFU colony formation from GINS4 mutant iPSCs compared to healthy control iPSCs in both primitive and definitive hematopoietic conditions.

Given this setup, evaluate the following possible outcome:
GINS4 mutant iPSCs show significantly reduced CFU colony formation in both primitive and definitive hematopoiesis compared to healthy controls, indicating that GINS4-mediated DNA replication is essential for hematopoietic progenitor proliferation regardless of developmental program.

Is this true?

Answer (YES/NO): NO